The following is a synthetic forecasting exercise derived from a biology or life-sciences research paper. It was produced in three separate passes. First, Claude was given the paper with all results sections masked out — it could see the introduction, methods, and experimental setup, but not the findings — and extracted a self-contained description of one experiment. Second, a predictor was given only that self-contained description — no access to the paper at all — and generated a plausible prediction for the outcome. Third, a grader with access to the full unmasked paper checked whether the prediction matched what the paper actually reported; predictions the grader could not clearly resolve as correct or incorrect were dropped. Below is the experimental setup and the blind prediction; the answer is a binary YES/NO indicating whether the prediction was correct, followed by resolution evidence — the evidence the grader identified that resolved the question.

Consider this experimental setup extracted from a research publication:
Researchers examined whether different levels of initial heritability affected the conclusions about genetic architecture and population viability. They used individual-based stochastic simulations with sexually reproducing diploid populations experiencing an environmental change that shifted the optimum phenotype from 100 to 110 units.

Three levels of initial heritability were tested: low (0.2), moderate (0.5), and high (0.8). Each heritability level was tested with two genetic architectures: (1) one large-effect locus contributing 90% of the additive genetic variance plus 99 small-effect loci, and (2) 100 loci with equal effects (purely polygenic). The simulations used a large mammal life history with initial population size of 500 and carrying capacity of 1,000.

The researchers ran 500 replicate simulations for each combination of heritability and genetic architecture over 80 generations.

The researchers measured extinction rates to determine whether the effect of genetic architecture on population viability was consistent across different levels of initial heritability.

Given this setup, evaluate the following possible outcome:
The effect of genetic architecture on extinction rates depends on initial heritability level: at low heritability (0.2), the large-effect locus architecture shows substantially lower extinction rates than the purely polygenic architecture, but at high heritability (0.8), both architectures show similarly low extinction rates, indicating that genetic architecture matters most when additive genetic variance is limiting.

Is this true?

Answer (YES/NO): NO